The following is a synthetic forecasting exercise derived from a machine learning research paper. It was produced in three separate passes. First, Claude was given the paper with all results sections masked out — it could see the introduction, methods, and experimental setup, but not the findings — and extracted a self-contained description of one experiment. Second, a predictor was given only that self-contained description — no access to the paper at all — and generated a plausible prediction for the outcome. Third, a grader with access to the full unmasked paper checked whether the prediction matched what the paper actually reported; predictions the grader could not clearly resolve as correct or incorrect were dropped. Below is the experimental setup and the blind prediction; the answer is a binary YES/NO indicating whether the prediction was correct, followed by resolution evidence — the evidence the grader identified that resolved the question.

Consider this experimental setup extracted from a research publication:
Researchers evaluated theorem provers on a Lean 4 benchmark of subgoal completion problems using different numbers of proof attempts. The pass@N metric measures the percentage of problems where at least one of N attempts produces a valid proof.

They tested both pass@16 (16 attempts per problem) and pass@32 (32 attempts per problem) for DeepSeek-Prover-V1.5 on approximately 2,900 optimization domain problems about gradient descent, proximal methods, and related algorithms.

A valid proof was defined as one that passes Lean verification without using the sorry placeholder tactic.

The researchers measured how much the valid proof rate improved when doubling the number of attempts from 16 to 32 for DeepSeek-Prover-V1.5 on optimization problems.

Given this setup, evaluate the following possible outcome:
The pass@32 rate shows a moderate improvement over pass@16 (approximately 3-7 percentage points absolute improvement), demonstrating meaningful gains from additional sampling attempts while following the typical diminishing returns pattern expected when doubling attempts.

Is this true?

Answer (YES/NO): YES